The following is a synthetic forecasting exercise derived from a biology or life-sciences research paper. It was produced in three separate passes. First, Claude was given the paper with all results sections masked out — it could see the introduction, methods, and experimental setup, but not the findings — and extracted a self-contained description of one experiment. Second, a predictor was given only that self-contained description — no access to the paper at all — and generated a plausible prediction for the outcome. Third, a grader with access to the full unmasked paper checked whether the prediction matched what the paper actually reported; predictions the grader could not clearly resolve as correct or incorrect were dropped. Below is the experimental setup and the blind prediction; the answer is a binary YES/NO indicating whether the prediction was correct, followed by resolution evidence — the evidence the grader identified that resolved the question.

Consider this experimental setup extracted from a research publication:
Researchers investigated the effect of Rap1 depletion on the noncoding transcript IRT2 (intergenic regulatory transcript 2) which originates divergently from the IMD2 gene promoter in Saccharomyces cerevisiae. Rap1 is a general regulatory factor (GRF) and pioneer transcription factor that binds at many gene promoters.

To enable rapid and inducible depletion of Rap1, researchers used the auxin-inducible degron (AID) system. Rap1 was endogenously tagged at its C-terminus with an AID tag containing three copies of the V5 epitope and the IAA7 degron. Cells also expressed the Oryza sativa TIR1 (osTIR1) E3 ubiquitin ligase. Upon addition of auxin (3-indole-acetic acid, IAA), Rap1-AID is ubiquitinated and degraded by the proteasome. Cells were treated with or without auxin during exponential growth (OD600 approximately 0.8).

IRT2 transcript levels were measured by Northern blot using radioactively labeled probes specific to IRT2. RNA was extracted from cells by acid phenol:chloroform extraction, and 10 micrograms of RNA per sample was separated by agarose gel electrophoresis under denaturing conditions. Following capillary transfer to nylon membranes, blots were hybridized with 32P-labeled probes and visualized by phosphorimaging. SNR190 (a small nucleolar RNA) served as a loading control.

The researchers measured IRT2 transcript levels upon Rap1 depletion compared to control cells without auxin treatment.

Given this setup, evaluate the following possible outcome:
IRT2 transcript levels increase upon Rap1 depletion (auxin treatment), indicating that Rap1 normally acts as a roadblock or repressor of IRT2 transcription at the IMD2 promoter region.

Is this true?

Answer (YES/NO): YES